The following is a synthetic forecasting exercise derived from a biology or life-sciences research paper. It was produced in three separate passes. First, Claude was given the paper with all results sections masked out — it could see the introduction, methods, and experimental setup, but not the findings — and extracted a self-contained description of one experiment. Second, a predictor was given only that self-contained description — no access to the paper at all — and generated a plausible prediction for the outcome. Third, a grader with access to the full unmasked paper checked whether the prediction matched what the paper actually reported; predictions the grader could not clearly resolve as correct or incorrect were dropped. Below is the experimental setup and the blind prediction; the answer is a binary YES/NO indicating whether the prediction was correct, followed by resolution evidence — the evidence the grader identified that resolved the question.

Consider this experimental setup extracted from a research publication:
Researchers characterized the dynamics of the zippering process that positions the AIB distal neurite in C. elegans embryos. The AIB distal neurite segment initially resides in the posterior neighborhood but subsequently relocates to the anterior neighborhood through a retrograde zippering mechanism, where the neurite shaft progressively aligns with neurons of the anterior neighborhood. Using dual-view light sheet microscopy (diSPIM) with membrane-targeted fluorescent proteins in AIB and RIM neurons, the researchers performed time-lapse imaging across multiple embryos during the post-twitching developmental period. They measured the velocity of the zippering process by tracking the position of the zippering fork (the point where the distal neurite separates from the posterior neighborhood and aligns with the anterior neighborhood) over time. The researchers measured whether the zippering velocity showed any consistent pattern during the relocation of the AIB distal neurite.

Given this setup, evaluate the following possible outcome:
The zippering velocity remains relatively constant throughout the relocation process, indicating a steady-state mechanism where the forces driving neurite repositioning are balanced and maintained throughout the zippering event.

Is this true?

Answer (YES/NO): NO